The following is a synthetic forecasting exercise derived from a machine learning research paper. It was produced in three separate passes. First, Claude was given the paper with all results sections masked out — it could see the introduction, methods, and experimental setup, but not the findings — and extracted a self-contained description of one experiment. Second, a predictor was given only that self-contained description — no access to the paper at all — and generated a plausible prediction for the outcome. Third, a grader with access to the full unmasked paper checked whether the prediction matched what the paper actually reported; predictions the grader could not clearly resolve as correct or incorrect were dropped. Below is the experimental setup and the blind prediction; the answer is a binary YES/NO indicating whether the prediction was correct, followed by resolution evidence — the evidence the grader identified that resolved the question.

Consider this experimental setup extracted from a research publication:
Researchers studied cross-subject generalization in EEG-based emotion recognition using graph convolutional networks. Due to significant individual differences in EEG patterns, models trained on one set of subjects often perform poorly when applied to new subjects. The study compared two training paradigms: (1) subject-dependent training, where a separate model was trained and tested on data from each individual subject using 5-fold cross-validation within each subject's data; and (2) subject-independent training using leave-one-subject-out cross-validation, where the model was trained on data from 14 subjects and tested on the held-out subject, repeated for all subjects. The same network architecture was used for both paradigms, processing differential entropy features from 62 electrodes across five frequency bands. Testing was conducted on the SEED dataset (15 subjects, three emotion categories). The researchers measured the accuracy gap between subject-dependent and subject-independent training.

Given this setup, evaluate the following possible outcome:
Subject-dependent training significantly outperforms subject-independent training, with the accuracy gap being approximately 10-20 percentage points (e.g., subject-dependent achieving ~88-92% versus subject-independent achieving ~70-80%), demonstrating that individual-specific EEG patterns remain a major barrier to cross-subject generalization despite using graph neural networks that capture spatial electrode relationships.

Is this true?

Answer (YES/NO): NO